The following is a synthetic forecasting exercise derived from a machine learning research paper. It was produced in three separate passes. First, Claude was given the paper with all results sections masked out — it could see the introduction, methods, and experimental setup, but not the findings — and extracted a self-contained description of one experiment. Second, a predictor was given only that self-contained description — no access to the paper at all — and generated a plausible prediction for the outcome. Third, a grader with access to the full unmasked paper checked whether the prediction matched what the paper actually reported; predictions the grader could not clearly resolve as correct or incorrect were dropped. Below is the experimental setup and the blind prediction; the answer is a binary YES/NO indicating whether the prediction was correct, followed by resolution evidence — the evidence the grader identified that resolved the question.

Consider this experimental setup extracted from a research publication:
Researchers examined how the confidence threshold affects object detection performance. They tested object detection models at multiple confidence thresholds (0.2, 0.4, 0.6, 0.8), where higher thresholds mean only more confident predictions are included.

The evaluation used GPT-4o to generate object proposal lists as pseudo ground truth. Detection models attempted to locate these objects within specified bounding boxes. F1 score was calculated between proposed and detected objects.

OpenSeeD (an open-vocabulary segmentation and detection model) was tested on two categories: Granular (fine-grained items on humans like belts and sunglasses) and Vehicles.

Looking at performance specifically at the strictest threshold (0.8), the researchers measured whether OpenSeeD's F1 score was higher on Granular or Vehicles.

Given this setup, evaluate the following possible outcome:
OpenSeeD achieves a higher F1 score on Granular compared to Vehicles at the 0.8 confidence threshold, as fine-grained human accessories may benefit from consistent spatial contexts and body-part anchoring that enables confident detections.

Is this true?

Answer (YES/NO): NO